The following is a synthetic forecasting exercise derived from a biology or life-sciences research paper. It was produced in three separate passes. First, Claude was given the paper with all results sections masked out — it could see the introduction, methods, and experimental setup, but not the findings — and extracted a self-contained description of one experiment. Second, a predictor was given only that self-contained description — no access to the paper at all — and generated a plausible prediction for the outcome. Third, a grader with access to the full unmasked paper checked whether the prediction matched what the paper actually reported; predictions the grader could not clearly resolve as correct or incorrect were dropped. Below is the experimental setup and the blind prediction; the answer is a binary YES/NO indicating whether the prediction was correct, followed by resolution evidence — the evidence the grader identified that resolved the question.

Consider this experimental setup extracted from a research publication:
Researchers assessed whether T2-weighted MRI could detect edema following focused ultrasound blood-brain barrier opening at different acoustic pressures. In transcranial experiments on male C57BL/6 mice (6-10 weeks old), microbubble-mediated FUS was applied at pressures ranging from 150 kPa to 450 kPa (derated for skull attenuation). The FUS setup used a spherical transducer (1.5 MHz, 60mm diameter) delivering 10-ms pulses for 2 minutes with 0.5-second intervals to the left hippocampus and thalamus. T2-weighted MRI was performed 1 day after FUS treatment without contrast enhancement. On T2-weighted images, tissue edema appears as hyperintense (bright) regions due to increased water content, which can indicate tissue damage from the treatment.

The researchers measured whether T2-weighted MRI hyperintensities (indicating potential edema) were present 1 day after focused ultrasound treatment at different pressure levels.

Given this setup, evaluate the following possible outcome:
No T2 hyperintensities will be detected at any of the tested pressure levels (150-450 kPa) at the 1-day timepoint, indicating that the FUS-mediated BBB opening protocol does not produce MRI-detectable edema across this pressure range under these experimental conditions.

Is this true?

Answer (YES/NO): NO